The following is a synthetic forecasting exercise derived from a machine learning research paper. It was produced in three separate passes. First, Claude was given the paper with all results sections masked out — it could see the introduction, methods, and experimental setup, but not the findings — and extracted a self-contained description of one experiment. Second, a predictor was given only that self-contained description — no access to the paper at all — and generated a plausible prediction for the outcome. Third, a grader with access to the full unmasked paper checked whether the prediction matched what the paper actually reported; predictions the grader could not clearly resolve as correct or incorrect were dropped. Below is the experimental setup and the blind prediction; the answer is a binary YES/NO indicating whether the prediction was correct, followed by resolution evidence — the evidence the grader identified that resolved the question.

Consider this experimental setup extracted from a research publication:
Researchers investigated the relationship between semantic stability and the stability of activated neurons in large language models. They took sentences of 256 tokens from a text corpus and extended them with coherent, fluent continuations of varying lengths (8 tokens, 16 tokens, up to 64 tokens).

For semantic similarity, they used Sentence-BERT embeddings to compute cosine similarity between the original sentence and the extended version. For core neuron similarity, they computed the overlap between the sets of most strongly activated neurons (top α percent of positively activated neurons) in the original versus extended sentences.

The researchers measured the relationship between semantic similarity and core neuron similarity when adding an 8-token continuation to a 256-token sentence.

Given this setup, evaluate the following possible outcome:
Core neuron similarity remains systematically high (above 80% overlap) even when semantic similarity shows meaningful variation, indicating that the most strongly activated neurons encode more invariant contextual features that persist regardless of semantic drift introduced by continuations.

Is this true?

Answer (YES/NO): NO